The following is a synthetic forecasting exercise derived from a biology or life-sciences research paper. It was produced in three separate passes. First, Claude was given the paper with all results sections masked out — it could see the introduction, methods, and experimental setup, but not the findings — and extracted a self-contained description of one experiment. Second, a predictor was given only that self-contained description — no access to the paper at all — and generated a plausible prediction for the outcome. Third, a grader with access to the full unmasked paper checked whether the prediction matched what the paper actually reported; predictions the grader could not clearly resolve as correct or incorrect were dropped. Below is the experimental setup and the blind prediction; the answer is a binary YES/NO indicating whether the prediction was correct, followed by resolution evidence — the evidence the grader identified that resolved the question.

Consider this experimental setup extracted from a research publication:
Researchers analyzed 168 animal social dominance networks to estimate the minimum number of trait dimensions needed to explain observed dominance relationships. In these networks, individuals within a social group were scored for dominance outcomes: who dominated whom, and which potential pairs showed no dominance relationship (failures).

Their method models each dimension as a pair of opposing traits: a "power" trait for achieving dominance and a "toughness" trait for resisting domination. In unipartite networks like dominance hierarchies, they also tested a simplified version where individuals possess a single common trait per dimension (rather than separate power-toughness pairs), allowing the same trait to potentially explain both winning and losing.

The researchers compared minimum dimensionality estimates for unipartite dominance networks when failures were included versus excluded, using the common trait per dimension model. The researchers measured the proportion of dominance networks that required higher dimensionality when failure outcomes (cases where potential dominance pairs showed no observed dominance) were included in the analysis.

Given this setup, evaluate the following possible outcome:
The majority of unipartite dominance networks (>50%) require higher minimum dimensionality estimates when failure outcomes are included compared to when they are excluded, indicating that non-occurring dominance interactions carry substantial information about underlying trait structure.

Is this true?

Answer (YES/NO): YES